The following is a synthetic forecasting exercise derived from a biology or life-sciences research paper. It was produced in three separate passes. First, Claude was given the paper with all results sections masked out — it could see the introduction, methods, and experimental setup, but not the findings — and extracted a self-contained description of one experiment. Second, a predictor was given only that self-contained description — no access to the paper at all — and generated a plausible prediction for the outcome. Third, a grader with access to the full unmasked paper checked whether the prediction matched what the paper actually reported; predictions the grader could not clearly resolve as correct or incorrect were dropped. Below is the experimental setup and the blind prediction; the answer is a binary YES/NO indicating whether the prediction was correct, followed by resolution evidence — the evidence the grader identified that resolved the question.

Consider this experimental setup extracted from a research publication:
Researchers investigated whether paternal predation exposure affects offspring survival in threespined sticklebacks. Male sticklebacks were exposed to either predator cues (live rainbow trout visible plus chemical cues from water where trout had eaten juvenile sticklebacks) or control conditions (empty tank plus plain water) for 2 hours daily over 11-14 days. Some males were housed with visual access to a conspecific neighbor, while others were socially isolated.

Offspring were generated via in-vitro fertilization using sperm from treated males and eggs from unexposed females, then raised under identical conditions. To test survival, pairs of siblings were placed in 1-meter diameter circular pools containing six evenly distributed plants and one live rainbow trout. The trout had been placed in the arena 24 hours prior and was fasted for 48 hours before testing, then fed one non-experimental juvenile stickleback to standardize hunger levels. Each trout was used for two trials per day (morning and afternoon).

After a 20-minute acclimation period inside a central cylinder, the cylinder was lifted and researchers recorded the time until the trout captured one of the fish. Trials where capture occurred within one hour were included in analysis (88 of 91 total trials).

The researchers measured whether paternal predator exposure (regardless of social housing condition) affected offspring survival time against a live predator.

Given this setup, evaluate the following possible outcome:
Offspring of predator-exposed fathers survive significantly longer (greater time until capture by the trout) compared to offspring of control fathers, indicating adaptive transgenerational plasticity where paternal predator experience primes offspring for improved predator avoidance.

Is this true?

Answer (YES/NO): NO